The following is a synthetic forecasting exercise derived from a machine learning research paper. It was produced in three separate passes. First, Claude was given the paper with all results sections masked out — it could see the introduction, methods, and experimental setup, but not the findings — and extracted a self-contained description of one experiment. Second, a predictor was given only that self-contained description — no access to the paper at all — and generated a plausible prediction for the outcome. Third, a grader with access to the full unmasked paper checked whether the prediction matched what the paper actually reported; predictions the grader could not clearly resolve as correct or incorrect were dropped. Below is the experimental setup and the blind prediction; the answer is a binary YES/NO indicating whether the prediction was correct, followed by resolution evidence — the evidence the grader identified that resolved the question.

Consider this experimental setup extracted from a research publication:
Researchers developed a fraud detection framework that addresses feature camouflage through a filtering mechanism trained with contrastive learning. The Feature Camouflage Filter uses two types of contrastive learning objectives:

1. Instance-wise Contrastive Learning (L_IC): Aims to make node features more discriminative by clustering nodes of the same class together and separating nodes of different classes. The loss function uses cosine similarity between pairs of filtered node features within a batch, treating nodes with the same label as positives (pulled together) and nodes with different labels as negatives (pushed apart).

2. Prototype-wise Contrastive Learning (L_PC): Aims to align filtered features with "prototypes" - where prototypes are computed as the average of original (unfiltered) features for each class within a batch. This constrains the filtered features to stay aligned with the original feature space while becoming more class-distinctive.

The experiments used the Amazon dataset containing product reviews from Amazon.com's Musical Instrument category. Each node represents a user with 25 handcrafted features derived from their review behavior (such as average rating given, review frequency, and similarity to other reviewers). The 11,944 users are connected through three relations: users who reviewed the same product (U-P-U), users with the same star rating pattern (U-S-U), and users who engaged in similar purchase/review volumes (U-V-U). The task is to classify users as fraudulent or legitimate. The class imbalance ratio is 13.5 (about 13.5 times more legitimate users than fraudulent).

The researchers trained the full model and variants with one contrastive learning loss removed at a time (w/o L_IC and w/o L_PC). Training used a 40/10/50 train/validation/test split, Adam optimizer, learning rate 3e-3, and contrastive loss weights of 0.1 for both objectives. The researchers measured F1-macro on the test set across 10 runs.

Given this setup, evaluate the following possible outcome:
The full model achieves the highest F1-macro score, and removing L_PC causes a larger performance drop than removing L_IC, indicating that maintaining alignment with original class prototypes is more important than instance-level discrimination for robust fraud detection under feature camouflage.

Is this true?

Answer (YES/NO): NO